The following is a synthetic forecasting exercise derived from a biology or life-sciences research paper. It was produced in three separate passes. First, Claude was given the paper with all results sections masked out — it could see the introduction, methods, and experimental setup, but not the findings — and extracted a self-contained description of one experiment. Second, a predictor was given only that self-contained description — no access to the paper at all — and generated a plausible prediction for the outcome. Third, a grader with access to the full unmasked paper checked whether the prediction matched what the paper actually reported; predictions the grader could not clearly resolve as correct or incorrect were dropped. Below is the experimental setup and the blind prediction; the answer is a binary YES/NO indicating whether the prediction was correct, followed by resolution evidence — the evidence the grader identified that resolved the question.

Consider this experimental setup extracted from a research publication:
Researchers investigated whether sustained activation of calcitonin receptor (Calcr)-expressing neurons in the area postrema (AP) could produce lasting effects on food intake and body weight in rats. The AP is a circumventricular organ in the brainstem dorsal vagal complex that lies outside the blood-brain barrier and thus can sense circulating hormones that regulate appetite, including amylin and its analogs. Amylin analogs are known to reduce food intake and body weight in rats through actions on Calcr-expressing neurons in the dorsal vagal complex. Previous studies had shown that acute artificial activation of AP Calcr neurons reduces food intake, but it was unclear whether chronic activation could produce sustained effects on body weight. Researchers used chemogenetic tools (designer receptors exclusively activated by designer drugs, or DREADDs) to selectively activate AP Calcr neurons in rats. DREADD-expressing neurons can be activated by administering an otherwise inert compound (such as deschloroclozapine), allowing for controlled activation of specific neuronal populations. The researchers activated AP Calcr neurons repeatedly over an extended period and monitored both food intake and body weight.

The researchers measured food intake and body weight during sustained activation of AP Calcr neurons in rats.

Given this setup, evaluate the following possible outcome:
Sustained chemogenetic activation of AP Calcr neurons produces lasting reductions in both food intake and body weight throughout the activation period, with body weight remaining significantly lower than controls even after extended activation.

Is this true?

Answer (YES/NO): NO